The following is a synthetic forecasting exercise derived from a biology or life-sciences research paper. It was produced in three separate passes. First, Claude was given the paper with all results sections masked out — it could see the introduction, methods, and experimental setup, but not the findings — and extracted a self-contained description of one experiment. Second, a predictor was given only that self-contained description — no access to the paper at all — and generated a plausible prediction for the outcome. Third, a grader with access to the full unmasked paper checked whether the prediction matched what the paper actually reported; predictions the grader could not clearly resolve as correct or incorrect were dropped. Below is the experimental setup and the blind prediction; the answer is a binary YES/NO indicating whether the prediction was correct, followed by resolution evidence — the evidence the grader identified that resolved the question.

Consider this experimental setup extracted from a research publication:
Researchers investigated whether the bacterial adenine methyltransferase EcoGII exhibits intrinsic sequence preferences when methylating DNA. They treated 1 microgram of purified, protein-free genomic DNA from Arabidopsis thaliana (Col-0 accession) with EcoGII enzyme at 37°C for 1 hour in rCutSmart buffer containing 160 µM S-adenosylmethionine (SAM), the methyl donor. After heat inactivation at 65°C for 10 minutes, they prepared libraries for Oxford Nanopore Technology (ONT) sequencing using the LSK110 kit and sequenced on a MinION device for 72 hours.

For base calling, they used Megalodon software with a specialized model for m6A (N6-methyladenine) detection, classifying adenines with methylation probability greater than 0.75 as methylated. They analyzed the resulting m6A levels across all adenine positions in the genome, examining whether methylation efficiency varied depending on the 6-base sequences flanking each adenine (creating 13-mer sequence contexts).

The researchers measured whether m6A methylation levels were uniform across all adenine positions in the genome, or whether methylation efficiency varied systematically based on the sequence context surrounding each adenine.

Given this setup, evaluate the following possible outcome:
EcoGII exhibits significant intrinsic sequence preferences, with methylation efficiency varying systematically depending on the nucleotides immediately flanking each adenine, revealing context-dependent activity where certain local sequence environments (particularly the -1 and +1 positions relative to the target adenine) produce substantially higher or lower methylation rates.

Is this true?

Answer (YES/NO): NO